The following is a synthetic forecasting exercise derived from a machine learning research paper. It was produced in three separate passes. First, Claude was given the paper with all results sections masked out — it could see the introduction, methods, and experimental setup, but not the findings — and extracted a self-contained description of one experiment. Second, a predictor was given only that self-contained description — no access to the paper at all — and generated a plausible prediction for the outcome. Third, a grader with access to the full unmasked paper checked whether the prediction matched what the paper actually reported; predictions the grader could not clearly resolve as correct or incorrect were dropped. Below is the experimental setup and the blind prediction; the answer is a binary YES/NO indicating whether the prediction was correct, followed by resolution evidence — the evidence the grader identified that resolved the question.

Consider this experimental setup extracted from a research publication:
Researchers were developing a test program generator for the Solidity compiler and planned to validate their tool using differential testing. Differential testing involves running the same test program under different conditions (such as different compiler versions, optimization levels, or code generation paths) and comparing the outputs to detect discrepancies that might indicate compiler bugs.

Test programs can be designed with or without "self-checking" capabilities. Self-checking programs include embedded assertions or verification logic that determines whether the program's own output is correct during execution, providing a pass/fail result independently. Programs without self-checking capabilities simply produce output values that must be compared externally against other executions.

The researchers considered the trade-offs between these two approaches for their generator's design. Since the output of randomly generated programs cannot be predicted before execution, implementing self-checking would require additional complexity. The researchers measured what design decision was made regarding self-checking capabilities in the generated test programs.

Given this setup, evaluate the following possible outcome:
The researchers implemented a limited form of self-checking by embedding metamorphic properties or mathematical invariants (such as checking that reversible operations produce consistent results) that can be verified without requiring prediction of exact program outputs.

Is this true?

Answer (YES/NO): NO